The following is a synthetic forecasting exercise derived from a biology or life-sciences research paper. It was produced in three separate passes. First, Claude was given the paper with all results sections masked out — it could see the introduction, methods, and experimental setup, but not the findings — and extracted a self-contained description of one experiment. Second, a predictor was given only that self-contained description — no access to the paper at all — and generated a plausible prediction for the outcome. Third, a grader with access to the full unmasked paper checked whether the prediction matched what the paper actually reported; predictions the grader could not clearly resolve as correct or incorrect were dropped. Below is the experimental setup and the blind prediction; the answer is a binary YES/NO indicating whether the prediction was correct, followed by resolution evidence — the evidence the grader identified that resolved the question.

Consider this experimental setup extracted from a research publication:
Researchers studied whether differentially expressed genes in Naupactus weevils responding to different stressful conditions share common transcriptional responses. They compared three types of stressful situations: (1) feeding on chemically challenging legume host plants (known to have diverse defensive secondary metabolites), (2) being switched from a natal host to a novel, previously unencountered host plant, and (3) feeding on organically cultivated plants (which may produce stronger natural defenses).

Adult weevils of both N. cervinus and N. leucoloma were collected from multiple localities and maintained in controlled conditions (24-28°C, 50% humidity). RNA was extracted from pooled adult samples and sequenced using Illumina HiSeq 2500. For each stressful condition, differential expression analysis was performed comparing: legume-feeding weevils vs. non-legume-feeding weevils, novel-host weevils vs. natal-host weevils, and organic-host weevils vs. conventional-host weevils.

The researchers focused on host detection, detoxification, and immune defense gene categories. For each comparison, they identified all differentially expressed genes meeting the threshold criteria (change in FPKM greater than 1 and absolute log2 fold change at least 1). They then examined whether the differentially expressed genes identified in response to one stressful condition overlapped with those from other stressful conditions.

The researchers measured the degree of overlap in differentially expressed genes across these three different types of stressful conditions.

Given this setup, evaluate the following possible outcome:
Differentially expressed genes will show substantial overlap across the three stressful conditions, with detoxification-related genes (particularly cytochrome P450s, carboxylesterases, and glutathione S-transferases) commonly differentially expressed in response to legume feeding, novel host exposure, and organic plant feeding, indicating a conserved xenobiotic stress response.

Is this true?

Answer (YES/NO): YES